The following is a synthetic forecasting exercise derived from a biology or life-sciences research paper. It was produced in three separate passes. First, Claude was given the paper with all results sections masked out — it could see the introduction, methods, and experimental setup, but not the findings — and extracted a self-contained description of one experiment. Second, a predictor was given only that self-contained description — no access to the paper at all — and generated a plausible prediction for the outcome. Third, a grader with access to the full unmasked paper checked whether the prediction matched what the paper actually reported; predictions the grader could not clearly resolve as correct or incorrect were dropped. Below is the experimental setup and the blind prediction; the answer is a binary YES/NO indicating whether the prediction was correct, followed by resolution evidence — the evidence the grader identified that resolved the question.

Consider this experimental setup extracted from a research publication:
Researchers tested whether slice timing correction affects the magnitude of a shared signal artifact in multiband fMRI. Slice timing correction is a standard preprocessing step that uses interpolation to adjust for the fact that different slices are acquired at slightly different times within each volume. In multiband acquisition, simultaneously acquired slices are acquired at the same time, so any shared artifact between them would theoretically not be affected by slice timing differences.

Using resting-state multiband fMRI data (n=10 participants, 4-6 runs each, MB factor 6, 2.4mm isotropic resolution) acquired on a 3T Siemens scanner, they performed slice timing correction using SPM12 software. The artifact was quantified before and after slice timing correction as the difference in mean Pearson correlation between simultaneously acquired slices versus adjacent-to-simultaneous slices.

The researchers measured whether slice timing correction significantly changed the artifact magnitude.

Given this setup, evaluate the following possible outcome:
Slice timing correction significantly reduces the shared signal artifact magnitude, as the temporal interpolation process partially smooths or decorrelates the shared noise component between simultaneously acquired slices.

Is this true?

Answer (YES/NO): NO